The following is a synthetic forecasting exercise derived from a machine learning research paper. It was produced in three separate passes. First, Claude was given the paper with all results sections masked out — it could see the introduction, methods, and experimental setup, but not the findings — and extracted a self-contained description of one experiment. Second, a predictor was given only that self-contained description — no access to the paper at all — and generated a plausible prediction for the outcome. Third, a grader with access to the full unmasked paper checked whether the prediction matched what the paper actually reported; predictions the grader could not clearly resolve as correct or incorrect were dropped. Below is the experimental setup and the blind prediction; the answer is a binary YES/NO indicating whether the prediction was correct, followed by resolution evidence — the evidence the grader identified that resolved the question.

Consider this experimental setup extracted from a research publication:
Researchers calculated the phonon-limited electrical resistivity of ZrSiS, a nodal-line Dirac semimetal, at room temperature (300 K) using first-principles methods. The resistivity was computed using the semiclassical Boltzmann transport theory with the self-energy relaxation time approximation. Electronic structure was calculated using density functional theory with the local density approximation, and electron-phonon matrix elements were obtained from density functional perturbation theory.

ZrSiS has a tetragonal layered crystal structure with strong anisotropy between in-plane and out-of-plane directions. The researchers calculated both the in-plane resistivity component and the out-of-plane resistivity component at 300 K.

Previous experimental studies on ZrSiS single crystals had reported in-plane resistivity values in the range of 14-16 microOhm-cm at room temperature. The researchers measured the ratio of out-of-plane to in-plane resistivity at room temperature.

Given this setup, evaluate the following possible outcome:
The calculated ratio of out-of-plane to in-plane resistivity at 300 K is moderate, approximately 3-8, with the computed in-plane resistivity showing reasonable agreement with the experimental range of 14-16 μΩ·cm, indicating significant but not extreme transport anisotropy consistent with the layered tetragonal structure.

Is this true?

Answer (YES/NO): YES